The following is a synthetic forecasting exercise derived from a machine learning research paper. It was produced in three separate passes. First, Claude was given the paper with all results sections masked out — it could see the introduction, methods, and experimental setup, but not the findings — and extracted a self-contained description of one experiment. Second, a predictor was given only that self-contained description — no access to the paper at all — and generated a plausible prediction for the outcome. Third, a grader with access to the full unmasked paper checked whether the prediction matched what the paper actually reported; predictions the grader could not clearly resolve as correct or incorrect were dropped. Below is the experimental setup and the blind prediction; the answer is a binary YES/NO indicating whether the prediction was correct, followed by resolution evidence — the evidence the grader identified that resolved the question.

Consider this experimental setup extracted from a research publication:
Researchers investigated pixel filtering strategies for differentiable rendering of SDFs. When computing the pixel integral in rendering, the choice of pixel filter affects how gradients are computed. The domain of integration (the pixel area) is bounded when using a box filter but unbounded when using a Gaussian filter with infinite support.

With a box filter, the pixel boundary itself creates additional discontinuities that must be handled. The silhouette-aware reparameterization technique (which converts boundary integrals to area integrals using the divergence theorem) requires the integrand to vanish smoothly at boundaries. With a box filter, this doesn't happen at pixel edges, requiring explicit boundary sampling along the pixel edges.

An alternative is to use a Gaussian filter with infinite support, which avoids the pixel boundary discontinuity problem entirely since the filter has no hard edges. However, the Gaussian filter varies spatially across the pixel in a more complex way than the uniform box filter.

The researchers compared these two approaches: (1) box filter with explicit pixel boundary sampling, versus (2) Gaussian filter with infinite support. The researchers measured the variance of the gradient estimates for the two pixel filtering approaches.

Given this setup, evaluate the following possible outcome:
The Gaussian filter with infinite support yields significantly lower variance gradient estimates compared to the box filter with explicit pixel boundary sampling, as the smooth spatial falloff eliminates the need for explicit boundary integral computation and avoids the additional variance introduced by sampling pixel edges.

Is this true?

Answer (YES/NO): NO